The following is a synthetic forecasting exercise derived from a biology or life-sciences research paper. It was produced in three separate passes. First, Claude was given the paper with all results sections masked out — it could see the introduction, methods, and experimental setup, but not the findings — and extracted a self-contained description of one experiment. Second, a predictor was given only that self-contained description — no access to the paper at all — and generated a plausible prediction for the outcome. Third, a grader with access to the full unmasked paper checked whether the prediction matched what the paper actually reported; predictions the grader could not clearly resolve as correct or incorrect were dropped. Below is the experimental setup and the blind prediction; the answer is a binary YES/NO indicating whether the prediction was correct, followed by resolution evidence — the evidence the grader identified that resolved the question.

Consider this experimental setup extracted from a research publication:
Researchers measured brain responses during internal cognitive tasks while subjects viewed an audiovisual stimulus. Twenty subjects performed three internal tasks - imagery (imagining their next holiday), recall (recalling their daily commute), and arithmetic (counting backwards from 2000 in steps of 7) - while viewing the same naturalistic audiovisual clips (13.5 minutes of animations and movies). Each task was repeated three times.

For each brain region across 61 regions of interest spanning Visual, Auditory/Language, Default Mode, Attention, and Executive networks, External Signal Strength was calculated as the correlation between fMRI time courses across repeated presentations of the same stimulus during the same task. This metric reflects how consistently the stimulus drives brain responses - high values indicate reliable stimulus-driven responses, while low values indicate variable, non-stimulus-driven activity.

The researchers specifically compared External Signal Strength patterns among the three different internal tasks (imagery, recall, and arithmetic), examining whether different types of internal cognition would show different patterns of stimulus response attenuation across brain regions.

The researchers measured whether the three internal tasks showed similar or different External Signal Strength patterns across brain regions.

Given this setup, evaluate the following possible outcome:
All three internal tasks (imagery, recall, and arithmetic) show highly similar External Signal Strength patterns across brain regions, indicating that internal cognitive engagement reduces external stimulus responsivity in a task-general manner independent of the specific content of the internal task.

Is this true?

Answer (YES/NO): NO